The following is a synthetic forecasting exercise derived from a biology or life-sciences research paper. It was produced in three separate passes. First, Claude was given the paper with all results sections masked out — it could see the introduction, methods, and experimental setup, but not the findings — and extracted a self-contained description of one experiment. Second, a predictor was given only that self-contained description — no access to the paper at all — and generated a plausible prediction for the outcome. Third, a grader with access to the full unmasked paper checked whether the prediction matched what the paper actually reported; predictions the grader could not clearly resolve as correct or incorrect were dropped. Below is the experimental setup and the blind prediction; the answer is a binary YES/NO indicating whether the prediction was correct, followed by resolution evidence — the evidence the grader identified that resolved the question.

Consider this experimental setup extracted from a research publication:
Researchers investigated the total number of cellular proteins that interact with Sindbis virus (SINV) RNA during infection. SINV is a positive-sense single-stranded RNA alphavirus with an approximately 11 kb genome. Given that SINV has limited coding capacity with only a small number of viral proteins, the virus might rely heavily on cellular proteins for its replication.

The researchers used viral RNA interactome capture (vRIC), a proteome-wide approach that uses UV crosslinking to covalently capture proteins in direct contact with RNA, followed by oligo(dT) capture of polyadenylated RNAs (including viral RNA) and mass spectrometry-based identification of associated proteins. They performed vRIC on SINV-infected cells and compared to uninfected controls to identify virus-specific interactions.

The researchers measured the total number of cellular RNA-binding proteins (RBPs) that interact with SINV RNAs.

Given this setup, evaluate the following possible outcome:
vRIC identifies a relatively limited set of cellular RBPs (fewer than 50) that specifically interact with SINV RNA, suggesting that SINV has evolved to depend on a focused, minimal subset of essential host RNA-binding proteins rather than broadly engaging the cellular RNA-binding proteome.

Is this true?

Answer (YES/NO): NO